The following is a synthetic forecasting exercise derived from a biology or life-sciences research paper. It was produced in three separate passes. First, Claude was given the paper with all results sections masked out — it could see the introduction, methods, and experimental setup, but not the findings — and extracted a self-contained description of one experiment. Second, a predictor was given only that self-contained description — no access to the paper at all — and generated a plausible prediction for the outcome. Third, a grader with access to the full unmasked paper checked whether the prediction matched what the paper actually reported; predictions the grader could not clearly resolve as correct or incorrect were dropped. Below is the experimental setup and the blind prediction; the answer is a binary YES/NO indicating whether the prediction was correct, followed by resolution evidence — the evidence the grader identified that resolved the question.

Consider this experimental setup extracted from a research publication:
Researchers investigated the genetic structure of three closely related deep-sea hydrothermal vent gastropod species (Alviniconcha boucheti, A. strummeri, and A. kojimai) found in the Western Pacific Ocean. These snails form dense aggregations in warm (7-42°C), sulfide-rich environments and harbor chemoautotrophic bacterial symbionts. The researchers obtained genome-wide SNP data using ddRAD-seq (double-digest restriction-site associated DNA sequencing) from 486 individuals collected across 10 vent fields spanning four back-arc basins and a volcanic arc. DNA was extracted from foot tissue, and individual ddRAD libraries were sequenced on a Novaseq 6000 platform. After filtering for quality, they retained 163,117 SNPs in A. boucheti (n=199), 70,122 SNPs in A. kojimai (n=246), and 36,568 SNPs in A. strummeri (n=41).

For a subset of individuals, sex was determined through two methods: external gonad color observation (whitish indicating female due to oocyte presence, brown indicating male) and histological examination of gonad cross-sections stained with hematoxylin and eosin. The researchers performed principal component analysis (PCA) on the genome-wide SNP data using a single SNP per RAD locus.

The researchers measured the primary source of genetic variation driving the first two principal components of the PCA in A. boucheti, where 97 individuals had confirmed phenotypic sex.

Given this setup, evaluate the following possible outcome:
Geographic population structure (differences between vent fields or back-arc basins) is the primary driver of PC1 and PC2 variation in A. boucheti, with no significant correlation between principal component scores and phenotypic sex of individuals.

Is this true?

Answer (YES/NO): NO